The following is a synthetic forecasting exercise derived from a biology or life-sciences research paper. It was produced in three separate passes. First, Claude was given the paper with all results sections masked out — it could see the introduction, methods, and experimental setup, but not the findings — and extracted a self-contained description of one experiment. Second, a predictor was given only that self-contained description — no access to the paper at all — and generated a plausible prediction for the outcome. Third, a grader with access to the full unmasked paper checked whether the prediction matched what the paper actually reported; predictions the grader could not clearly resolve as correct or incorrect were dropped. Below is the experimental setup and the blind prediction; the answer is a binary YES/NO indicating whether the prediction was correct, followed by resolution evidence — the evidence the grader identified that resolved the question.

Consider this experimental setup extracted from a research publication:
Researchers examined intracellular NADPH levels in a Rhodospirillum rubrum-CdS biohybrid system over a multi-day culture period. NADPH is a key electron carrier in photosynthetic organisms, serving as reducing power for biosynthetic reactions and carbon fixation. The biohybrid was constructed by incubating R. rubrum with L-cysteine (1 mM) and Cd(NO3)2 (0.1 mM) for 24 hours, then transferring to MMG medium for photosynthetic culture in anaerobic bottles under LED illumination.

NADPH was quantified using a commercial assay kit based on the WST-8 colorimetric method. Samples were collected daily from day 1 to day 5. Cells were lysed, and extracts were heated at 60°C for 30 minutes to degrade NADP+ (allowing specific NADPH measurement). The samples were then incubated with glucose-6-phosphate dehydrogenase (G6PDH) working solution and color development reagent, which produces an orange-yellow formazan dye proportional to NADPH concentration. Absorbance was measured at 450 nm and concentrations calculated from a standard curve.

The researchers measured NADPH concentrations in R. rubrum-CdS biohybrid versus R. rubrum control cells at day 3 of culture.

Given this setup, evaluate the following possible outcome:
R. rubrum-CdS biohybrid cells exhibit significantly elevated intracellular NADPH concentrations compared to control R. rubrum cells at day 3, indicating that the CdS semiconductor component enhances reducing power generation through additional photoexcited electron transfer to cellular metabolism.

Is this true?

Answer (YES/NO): NO